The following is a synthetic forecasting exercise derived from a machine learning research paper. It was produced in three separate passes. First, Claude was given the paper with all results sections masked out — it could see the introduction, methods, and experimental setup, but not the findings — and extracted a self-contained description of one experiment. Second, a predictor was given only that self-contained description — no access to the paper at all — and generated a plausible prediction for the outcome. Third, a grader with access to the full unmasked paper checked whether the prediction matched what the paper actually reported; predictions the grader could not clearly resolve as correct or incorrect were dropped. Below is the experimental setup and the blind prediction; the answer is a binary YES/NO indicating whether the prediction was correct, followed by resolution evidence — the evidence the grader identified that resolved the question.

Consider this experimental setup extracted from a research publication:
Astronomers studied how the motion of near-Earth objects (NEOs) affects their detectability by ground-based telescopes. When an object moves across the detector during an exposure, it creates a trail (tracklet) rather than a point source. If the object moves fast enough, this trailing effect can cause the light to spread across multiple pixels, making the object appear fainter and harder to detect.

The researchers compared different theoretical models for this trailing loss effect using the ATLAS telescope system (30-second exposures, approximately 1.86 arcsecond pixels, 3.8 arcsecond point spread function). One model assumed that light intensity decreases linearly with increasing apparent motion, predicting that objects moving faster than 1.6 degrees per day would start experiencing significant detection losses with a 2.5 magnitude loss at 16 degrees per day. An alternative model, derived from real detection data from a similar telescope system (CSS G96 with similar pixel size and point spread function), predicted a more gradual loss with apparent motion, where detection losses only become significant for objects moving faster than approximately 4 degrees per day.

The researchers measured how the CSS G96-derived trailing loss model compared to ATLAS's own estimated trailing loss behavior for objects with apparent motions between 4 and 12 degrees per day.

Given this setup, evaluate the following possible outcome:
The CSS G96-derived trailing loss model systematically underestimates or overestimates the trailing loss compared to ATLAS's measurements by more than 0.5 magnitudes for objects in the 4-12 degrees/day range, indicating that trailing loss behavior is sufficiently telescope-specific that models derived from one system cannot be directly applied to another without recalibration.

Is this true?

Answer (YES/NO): NO